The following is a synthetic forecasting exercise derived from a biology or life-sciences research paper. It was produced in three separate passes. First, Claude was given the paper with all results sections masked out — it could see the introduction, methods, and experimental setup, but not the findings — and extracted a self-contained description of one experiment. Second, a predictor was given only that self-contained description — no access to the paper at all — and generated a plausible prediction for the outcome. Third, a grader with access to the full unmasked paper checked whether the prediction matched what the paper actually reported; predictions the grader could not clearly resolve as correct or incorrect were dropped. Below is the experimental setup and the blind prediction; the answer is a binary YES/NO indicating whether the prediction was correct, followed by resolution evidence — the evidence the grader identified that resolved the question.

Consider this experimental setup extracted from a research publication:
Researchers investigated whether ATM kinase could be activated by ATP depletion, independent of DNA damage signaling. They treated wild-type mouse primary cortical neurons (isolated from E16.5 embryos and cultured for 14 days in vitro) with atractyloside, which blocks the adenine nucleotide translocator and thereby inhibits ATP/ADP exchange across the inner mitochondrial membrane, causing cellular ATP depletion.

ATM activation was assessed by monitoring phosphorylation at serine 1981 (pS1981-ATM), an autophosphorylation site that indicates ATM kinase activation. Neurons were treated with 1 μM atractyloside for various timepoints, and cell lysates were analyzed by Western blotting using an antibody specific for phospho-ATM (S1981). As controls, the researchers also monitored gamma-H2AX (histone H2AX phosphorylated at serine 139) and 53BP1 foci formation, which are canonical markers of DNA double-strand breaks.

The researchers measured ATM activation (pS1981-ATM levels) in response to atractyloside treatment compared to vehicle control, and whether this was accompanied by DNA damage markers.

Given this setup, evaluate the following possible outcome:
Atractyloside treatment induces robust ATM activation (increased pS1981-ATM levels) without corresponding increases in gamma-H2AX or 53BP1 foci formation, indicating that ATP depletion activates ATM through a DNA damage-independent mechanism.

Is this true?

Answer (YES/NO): YES